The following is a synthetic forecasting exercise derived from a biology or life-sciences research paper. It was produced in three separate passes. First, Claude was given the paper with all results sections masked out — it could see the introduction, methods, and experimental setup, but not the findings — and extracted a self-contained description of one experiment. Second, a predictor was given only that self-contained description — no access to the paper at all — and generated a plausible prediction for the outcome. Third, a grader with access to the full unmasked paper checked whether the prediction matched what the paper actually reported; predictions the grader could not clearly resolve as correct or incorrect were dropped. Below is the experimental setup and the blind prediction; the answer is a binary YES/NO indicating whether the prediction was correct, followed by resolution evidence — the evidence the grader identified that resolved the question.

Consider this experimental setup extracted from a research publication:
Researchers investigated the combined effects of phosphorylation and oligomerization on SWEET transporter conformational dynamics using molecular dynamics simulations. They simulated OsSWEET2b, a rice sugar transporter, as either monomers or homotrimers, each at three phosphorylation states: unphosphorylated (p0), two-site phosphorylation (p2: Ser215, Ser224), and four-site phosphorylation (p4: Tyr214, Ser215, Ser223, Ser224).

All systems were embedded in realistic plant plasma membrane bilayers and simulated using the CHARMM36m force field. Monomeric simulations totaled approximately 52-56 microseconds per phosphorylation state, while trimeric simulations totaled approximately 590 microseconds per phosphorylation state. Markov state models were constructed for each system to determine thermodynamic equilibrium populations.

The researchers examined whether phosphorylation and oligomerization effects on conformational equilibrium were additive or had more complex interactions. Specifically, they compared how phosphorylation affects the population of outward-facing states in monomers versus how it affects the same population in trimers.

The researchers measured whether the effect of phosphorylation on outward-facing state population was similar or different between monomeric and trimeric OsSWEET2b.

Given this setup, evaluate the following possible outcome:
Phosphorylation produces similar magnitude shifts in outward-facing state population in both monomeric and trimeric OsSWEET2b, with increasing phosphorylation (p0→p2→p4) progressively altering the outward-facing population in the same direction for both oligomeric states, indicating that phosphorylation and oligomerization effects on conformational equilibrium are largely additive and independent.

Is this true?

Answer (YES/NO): NO